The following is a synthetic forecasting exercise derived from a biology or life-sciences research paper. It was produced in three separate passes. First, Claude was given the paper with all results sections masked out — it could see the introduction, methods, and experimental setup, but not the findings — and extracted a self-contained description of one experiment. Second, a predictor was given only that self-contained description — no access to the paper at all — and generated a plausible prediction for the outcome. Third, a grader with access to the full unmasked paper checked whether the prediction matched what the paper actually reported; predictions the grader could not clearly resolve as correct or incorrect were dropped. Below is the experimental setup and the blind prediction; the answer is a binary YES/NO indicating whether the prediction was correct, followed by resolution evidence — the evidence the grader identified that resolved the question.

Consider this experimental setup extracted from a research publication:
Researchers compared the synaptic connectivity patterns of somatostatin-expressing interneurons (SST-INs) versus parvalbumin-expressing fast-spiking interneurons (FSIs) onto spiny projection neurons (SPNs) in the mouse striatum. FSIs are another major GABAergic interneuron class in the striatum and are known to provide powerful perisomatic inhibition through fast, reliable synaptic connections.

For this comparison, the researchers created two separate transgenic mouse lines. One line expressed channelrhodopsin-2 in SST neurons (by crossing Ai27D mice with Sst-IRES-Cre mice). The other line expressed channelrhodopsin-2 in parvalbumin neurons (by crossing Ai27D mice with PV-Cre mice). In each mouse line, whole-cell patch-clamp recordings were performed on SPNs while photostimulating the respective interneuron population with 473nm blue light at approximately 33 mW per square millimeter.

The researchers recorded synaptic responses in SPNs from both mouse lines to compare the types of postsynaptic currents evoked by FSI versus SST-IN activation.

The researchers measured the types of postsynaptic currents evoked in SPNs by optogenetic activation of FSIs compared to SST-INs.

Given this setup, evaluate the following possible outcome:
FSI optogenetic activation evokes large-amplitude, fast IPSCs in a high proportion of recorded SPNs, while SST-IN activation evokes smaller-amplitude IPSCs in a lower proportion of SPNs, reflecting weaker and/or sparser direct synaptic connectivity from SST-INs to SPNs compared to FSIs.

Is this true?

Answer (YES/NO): NO